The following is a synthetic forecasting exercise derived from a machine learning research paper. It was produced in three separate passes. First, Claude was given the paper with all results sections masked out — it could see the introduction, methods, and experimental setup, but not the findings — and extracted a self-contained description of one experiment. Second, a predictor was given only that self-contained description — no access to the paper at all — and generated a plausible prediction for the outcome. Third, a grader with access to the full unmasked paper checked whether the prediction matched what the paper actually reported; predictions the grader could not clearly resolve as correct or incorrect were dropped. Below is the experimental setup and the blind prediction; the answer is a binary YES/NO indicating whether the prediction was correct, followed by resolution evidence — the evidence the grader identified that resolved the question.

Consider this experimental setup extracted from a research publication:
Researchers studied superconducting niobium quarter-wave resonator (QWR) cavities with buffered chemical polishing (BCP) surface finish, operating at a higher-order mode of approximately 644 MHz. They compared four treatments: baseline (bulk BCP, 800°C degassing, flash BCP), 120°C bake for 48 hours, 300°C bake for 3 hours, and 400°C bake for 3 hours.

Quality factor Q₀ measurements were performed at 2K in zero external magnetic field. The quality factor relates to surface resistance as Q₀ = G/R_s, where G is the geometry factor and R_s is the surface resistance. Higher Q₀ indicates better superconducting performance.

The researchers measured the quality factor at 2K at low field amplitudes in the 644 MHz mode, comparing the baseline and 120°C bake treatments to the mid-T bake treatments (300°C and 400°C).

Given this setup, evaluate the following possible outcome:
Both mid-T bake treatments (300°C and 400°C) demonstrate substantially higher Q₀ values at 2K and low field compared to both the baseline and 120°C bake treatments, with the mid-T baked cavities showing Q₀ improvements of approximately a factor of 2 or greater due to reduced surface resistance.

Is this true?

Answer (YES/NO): NO